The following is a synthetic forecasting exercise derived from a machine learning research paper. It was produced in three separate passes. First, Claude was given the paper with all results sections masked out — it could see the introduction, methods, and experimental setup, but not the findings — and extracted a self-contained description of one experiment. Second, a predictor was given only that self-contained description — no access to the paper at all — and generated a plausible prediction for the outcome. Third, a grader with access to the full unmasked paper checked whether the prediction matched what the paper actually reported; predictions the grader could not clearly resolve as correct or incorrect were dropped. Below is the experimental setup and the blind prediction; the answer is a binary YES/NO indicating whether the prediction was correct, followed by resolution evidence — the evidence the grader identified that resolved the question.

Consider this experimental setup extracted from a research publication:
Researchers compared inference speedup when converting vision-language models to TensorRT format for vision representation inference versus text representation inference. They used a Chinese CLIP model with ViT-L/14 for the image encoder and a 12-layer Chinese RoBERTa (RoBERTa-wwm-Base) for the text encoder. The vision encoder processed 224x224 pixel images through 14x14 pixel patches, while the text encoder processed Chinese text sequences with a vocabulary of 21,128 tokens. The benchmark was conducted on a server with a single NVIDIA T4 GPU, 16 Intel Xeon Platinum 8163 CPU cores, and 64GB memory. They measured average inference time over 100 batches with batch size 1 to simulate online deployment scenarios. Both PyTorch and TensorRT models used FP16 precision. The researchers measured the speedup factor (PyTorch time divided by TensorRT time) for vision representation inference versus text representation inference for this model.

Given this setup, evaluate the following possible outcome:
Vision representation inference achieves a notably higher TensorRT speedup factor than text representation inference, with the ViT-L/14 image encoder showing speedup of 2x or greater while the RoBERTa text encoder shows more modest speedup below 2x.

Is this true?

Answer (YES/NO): NO